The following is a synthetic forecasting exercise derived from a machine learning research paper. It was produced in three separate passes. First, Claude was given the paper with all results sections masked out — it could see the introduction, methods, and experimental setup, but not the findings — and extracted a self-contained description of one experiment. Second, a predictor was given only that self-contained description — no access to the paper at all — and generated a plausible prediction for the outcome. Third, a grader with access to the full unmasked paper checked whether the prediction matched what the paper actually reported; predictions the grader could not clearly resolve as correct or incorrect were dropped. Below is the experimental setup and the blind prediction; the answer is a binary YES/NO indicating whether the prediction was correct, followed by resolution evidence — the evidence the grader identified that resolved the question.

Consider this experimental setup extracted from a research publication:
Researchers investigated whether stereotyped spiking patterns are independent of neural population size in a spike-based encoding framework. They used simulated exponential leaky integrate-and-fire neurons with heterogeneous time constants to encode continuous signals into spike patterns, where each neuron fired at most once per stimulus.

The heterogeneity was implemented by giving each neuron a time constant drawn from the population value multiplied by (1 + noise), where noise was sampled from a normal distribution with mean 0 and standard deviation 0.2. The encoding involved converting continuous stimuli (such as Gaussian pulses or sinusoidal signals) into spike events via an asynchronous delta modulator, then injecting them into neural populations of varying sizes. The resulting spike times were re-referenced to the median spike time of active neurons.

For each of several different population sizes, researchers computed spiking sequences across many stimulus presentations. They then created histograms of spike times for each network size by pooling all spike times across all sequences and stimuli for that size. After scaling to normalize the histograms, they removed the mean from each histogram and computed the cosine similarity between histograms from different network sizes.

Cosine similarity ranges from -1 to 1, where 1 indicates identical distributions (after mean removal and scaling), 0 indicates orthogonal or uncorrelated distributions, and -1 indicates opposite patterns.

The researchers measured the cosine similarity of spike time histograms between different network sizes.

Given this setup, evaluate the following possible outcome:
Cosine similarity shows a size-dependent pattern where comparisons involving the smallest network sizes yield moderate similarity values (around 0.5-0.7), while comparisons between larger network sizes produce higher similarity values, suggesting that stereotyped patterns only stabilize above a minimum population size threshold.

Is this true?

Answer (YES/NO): NO